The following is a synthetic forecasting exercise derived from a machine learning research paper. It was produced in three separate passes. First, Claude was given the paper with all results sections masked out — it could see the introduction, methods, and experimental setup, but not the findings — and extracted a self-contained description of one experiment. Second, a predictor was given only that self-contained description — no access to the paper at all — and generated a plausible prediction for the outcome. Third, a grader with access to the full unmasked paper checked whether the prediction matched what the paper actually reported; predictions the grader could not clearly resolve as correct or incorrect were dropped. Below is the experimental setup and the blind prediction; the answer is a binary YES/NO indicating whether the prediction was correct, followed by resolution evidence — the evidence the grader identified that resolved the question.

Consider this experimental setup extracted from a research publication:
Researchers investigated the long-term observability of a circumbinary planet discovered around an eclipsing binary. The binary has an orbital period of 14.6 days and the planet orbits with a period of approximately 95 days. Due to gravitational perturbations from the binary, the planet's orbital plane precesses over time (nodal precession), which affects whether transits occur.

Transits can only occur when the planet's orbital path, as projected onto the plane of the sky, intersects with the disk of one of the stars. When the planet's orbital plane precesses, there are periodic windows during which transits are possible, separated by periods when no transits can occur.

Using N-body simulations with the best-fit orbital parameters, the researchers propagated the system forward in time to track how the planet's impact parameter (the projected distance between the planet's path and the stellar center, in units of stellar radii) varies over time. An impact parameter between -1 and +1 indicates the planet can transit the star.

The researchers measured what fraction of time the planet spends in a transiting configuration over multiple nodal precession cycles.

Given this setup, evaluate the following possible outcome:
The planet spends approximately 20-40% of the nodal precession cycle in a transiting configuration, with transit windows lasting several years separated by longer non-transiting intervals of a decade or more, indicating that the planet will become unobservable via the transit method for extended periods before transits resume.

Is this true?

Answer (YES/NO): NO